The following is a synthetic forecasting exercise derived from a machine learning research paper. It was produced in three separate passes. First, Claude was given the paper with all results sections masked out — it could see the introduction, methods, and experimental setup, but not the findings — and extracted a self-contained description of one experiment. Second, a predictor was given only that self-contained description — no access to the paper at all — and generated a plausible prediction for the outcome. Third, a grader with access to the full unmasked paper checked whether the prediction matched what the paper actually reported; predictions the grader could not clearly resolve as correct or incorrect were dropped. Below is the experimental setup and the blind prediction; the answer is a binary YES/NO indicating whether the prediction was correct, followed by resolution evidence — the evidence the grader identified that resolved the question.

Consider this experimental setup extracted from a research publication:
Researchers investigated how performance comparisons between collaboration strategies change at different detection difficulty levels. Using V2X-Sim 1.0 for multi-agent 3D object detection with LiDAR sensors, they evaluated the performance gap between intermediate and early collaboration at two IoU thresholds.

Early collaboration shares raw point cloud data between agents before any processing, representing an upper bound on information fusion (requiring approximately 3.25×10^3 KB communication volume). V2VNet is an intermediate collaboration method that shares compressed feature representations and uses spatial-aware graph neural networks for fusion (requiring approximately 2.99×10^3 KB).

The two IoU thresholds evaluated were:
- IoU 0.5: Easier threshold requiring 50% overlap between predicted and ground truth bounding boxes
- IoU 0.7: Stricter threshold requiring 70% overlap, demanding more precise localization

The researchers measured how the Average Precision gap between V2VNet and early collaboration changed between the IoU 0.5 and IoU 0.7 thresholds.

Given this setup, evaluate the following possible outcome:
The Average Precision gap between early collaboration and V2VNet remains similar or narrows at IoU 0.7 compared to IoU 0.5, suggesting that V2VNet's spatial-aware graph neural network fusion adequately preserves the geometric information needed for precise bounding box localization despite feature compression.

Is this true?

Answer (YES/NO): NO